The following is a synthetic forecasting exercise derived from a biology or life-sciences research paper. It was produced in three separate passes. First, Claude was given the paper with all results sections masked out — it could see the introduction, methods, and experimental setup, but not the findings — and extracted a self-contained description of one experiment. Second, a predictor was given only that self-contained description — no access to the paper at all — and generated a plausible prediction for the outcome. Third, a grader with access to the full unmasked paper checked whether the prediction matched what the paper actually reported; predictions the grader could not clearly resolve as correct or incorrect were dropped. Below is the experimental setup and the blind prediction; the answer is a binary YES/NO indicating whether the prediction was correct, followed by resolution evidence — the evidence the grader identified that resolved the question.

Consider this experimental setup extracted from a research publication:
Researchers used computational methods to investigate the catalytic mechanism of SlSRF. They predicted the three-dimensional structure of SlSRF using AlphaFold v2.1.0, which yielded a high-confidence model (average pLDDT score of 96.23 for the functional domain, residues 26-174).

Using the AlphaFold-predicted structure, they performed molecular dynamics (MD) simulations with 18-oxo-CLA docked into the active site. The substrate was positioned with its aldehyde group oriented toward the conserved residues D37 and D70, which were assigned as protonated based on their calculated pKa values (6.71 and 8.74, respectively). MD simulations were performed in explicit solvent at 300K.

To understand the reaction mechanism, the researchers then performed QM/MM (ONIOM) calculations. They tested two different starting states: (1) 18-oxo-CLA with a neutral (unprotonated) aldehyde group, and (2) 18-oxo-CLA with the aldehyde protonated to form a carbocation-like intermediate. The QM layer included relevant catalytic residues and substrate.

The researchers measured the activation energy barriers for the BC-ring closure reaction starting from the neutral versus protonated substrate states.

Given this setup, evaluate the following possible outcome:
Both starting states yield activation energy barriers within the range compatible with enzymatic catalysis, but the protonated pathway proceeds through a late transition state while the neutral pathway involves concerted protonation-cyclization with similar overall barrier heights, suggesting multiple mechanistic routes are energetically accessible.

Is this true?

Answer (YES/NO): NO